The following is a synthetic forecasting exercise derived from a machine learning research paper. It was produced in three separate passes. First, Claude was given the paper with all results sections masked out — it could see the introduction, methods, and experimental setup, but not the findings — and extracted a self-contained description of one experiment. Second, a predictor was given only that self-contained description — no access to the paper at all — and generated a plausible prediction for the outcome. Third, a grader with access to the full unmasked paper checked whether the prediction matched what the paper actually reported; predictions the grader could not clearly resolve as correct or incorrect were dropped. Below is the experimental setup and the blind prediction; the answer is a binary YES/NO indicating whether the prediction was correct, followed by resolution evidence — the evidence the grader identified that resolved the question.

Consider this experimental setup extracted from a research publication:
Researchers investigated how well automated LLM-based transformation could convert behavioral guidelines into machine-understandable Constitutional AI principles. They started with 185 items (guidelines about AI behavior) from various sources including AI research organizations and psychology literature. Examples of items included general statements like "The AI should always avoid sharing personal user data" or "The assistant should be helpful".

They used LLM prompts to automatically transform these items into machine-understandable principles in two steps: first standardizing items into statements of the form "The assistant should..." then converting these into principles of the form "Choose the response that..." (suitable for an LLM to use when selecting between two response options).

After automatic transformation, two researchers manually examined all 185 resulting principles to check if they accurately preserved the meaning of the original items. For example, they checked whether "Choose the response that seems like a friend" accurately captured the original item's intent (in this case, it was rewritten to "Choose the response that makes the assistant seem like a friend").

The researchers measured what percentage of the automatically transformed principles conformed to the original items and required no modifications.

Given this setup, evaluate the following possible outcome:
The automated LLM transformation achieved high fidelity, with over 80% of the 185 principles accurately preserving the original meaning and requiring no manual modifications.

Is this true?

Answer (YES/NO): YES